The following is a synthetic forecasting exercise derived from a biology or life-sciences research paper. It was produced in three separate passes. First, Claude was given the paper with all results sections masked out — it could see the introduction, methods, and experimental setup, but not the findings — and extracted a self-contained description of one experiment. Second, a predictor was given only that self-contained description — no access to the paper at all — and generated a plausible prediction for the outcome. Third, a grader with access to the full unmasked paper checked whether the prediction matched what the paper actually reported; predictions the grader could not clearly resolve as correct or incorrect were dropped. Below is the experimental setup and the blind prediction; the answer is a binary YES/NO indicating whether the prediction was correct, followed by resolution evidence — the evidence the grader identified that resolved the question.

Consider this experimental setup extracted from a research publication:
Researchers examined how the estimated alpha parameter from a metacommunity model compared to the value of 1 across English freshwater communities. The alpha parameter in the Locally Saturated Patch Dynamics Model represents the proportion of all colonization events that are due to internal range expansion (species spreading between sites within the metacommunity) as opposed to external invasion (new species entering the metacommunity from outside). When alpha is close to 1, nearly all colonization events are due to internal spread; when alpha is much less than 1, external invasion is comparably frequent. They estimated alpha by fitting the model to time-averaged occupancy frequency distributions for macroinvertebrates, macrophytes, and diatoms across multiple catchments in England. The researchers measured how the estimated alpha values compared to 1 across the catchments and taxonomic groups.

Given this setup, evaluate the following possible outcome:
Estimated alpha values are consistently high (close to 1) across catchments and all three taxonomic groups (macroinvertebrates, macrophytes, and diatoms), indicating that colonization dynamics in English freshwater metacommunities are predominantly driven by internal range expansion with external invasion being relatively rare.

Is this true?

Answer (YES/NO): YES